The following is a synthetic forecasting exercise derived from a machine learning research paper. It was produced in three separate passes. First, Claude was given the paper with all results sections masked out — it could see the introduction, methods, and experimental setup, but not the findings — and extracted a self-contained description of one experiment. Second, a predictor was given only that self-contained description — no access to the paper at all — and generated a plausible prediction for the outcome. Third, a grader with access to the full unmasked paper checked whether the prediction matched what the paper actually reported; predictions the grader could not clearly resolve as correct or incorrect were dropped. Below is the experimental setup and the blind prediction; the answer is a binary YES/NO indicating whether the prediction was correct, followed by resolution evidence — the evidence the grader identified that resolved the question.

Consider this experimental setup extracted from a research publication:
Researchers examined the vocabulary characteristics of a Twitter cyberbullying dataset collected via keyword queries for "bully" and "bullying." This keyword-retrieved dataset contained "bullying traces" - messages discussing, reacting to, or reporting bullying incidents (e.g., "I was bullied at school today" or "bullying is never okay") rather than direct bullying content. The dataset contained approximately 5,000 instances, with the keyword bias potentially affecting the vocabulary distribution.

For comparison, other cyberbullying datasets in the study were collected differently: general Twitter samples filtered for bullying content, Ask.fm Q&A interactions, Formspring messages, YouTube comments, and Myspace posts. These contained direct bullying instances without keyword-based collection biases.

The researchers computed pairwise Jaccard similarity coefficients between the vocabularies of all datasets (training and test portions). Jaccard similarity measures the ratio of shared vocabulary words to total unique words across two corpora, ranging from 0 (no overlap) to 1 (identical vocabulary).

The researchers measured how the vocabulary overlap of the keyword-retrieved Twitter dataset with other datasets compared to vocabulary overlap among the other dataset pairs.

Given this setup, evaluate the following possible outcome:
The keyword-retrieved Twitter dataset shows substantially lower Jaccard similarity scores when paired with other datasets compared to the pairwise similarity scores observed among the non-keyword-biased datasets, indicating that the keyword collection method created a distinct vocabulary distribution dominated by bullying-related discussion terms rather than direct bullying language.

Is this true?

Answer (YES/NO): YES